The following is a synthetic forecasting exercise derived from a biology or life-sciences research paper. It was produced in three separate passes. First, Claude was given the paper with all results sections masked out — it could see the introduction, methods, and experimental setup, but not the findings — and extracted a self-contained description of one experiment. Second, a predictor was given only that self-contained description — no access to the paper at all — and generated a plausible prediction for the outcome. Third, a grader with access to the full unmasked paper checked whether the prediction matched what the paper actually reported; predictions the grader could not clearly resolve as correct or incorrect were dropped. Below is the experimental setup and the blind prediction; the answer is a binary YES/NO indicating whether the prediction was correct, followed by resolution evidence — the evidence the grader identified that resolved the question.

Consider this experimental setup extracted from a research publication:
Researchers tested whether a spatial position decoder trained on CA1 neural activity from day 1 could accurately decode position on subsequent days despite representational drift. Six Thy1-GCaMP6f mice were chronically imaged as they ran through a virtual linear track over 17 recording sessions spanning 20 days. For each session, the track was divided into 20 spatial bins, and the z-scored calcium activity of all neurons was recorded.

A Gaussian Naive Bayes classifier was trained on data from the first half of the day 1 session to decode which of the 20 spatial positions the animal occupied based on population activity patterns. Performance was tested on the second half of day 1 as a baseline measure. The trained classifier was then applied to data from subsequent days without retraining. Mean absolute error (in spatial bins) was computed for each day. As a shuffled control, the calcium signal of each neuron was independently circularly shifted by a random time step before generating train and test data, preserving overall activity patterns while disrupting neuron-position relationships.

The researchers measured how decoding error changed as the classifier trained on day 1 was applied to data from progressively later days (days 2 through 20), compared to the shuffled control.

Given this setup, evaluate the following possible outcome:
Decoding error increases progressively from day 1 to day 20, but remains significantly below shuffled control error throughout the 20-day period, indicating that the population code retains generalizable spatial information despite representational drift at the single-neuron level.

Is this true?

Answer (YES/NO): NO